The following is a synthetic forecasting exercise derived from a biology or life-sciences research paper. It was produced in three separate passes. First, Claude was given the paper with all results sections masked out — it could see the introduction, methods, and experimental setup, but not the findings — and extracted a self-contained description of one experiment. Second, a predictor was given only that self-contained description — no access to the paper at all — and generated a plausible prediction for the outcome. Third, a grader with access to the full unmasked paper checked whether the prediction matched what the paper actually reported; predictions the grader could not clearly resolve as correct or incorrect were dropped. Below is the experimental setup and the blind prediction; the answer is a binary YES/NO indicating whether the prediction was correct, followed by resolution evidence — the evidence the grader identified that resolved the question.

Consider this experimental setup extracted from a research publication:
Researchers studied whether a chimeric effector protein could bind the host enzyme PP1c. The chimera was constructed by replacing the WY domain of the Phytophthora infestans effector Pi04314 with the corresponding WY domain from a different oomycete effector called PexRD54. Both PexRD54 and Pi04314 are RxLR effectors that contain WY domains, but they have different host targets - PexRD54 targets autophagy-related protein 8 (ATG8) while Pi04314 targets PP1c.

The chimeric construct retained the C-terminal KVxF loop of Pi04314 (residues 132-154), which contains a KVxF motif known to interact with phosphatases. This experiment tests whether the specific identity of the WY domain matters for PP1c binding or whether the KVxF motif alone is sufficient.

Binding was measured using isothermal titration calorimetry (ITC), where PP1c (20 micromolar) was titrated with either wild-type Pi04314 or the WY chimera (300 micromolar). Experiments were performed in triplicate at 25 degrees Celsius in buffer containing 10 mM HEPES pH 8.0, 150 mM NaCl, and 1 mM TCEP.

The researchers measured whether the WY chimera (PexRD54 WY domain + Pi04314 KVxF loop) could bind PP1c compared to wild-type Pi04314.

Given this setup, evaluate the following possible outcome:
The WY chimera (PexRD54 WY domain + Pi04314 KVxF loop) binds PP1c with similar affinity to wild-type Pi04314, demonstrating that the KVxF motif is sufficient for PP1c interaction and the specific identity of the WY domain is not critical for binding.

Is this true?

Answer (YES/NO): NO